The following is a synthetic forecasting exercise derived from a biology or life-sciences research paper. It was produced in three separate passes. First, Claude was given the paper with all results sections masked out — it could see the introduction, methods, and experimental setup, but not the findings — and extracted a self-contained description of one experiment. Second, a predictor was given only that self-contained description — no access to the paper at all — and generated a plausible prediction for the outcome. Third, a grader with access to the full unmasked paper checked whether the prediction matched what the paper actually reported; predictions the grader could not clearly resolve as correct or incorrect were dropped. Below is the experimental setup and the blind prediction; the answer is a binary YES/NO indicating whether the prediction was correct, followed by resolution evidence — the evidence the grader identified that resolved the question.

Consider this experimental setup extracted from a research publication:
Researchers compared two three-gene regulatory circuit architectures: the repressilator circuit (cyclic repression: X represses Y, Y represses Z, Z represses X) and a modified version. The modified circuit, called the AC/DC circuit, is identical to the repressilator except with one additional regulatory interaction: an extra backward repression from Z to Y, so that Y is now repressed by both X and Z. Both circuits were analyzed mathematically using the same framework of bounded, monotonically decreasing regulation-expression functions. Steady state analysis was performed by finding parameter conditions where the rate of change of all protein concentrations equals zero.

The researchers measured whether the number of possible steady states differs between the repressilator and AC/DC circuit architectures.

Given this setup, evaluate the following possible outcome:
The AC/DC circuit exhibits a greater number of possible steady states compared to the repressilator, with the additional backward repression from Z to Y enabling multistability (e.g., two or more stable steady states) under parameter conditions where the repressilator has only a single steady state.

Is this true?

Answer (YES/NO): YES